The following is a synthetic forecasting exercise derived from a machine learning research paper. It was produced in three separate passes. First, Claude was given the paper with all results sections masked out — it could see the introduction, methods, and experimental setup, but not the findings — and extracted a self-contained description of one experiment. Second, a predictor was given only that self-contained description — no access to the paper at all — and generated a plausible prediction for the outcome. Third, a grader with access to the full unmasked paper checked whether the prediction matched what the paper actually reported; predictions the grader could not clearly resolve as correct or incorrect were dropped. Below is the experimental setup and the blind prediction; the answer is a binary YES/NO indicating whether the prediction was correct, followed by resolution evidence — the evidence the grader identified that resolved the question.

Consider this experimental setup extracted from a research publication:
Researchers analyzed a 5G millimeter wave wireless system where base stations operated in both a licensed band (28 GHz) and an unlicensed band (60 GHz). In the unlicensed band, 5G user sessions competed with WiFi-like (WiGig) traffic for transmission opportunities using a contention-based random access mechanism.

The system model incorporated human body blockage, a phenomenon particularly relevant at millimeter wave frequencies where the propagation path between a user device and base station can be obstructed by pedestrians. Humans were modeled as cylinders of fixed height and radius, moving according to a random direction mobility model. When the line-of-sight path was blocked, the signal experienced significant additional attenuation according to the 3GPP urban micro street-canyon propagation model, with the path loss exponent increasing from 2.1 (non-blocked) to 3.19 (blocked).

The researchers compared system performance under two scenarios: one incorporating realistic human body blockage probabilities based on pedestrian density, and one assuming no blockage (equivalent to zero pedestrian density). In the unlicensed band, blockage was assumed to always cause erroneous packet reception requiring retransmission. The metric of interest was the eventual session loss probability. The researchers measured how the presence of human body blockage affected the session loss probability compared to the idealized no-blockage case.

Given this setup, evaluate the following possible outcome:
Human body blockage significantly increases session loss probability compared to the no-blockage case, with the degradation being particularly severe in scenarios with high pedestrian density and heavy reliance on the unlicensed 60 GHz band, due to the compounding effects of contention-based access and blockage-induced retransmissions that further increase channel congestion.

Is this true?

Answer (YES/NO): NO